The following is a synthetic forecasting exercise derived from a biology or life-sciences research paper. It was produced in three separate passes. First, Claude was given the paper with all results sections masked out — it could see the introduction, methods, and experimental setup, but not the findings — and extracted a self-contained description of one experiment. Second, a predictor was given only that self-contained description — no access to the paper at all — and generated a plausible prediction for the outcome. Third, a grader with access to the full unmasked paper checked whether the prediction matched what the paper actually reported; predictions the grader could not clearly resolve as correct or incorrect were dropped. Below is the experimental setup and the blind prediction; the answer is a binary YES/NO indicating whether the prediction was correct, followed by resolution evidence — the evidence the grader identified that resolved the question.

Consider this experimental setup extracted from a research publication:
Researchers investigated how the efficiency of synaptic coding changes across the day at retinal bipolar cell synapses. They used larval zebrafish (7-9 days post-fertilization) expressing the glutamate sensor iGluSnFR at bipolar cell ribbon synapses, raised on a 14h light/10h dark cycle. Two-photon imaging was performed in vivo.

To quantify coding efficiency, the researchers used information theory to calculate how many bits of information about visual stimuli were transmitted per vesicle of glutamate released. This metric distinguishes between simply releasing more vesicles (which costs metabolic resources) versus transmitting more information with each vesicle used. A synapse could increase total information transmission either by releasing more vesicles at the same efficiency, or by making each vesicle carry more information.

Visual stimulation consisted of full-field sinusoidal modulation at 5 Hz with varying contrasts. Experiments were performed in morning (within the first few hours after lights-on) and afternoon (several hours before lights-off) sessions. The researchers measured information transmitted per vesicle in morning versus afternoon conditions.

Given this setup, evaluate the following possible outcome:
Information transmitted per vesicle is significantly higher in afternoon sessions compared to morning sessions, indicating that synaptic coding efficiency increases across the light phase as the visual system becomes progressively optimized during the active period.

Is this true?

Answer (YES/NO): YES